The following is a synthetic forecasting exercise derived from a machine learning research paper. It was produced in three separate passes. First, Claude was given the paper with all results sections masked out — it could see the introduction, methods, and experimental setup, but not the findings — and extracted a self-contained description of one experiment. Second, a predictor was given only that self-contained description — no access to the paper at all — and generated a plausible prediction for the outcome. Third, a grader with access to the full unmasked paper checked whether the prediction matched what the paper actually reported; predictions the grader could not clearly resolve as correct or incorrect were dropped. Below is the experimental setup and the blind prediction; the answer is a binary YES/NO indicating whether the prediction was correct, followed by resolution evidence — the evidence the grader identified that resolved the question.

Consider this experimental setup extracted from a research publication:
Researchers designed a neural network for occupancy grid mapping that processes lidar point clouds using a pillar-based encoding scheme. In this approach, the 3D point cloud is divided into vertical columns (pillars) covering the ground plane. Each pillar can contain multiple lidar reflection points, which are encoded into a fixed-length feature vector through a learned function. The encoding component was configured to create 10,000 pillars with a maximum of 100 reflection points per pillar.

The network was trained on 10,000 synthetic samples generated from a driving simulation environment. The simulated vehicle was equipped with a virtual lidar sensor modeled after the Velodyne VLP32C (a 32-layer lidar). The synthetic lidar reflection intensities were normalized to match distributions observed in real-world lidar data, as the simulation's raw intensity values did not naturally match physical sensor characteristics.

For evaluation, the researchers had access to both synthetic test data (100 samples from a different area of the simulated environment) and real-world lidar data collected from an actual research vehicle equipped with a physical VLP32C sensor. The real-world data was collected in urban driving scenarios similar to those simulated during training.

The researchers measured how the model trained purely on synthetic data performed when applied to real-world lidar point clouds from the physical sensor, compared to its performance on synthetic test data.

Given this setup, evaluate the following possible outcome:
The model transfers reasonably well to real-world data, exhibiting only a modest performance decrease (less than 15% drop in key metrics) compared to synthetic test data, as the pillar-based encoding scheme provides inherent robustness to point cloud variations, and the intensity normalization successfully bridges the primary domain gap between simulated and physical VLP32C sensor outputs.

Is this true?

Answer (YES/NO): NO